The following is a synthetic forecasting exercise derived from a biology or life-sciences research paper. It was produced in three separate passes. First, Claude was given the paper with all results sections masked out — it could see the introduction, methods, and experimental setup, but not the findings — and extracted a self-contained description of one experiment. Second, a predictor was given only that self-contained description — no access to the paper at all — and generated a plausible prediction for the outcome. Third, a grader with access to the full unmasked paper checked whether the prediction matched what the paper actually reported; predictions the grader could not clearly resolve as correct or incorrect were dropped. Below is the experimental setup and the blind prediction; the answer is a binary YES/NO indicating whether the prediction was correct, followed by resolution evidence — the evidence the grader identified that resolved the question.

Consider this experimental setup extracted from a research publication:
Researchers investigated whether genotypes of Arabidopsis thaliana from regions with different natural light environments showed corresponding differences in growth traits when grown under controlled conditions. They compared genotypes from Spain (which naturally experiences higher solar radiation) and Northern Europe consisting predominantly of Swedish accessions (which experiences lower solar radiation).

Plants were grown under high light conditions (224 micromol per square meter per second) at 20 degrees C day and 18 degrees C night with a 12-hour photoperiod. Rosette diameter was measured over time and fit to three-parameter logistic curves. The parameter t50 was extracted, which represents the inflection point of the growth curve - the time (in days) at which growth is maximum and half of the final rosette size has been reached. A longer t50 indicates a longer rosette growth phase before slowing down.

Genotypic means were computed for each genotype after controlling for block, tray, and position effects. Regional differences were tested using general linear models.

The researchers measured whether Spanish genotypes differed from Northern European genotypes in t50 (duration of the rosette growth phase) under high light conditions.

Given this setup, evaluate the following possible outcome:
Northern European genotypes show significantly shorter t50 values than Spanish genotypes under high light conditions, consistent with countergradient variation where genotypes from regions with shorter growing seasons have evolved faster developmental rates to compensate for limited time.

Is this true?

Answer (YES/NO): YES